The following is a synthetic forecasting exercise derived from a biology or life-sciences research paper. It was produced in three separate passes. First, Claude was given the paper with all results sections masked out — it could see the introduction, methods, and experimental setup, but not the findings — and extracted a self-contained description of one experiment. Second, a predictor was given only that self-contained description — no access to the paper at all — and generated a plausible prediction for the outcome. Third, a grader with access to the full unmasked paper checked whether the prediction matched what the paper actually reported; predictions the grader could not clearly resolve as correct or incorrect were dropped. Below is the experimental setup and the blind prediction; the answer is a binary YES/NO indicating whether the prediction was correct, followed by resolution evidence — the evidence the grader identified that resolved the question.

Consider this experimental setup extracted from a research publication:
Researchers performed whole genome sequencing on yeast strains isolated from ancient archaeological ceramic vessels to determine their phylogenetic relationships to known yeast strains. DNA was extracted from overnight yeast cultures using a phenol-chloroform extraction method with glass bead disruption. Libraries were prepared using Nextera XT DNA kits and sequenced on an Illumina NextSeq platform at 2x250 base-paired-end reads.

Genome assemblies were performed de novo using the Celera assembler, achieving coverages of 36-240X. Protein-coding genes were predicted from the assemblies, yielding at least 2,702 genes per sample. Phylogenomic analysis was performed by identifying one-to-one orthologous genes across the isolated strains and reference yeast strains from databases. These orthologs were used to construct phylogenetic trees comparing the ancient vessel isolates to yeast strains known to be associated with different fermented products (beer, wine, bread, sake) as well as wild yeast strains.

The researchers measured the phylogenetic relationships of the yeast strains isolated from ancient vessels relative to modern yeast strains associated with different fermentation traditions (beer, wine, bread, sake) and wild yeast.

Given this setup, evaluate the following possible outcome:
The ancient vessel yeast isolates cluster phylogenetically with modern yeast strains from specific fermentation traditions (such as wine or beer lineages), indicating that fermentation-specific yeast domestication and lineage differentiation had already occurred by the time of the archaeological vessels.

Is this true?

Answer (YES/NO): NO